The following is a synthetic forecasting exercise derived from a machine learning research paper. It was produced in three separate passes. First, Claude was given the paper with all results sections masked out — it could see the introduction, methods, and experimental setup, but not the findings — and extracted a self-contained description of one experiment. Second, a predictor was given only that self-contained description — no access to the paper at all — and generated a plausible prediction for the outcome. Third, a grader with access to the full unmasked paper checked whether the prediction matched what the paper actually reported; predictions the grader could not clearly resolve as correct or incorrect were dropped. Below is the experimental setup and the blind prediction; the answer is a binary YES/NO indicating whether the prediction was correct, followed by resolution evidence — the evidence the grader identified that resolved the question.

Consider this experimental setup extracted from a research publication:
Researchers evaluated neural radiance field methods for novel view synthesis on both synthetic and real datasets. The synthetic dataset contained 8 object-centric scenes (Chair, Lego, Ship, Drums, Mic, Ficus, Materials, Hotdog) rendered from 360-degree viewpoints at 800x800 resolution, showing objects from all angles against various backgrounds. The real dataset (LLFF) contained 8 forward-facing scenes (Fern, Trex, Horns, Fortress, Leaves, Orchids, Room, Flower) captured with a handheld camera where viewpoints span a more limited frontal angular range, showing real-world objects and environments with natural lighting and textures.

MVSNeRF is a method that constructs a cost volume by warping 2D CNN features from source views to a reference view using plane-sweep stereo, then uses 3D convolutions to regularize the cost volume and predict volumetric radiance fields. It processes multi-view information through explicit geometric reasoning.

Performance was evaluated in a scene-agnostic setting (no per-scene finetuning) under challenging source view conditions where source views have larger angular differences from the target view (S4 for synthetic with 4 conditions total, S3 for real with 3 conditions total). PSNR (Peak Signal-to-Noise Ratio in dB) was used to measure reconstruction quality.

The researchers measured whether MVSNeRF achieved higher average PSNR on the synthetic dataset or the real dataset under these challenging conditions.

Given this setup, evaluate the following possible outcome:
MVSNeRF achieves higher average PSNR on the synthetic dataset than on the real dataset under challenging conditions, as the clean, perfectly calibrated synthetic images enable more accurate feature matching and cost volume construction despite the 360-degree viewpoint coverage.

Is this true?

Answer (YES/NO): YES